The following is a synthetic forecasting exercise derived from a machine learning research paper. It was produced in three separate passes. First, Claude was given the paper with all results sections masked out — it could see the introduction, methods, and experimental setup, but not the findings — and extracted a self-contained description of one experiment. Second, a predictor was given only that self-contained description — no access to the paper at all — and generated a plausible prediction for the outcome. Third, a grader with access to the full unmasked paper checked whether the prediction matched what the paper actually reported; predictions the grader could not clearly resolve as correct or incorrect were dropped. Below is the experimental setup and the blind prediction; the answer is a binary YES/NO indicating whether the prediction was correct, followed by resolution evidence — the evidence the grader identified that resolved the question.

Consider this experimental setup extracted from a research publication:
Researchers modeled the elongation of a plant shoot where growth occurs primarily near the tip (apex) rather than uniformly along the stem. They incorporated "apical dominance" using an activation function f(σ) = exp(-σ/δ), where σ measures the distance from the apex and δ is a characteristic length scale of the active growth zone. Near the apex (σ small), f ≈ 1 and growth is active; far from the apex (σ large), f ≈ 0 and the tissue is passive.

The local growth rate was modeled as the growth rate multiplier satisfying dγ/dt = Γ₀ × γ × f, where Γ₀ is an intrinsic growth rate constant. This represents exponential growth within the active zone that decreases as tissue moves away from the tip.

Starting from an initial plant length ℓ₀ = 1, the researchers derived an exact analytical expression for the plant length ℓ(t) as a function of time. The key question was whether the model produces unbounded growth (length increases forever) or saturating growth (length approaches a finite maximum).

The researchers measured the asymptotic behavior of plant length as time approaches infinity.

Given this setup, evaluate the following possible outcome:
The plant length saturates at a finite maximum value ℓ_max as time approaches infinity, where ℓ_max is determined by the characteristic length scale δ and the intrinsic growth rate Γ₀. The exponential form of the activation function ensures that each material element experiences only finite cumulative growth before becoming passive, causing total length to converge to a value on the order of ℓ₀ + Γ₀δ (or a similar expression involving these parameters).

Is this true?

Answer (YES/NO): NO